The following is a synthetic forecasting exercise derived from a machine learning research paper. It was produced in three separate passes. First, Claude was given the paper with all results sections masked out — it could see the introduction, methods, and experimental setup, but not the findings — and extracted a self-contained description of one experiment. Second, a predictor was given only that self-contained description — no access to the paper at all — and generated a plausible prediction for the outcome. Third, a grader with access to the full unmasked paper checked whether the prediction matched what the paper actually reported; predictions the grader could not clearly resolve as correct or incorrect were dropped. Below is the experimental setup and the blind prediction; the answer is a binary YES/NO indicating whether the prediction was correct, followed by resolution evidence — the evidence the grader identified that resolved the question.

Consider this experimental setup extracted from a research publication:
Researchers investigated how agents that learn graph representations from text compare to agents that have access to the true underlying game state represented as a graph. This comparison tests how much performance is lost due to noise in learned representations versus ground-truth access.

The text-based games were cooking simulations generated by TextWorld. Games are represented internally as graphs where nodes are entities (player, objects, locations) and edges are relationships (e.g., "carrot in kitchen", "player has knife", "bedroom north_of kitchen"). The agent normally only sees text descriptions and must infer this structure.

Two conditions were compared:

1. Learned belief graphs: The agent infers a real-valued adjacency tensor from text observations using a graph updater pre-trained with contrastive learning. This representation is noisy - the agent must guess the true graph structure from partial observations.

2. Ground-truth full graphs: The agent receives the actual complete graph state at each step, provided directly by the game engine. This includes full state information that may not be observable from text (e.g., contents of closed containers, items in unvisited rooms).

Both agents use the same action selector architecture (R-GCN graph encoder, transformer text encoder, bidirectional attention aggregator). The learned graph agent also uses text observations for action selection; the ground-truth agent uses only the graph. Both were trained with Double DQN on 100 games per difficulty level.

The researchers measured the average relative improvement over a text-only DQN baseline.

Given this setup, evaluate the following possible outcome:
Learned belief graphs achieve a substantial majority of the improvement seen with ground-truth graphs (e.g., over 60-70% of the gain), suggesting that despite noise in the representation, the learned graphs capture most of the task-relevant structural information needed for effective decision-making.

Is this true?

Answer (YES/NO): NO